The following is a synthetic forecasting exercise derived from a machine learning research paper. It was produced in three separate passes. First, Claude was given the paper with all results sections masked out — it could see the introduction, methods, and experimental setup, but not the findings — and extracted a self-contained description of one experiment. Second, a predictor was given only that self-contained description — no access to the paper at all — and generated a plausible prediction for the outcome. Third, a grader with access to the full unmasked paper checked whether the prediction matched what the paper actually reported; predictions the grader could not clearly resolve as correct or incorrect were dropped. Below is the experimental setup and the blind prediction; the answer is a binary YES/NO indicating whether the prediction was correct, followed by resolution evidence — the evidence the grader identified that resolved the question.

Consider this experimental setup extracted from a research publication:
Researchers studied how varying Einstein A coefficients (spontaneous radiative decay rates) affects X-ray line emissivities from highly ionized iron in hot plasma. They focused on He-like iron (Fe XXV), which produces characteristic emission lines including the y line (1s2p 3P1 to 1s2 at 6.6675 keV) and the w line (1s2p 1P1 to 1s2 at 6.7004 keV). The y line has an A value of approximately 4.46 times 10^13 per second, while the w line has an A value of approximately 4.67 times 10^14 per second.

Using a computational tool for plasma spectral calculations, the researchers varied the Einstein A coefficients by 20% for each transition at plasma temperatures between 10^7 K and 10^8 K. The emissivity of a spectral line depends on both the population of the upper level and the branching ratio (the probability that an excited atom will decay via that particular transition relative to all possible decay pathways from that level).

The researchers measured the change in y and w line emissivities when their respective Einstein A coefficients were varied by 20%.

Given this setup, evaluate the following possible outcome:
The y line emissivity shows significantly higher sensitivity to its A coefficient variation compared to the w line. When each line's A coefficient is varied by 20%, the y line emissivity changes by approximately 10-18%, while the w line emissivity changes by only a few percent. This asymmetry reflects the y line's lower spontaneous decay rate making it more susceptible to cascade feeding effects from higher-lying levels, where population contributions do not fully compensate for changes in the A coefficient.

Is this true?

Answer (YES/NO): NO